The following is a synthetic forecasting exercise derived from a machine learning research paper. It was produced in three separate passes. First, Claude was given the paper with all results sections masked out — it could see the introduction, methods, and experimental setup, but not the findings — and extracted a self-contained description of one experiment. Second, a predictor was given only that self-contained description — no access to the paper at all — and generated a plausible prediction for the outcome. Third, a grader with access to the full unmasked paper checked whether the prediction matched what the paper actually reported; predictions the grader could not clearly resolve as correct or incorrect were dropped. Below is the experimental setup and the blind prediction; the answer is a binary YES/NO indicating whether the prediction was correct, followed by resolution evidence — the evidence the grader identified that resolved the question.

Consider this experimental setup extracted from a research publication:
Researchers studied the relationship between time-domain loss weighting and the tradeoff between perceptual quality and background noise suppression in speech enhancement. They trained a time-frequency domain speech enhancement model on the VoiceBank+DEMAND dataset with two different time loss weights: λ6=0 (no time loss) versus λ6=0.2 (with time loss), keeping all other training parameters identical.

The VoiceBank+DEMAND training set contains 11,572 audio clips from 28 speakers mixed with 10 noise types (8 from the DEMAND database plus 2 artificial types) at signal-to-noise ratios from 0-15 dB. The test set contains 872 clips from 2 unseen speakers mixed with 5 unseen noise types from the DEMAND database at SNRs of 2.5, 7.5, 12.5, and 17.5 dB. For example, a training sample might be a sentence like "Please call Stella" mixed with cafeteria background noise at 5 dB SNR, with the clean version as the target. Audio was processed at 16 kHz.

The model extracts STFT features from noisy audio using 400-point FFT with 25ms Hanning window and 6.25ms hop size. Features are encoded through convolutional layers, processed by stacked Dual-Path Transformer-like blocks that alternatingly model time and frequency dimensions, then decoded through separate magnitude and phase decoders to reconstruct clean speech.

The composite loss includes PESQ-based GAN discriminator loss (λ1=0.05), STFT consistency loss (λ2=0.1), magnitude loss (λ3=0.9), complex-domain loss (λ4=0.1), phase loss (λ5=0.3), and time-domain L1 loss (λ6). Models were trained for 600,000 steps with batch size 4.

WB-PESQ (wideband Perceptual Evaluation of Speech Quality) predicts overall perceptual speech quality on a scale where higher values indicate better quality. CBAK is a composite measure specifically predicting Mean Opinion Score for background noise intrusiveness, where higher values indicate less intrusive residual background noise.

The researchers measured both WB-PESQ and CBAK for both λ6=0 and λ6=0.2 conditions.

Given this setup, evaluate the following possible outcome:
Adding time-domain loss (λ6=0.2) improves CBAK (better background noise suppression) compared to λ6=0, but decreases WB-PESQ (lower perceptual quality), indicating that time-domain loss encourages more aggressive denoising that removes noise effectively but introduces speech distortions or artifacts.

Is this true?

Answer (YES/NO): YES